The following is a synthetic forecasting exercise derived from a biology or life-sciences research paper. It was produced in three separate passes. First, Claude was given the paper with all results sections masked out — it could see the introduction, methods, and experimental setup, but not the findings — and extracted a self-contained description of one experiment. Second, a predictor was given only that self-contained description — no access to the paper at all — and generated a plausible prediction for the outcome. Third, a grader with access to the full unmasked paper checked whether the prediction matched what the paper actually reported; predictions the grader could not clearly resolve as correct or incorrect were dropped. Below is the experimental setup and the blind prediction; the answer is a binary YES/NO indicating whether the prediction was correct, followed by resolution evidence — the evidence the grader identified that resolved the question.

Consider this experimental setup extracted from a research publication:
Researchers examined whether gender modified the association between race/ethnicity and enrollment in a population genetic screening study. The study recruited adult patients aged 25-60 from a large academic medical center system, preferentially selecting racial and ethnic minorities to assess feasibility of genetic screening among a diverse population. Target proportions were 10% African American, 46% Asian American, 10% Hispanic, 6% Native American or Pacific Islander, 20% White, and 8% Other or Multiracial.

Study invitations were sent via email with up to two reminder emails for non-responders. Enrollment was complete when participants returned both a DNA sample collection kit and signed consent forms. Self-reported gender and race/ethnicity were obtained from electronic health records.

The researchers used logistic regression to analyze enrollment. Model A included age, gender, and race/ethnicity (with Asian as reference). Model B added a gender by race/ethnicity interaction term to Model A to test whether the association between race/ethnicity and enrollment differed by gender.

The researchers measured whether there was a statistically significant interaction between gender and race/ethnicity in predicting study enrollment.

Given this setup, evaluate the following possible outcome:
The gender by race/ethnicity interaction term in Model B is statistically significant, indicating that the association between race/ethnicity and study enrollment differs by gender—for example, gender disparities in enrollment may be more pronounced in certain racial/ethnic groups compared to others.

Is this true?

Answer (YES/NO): YES